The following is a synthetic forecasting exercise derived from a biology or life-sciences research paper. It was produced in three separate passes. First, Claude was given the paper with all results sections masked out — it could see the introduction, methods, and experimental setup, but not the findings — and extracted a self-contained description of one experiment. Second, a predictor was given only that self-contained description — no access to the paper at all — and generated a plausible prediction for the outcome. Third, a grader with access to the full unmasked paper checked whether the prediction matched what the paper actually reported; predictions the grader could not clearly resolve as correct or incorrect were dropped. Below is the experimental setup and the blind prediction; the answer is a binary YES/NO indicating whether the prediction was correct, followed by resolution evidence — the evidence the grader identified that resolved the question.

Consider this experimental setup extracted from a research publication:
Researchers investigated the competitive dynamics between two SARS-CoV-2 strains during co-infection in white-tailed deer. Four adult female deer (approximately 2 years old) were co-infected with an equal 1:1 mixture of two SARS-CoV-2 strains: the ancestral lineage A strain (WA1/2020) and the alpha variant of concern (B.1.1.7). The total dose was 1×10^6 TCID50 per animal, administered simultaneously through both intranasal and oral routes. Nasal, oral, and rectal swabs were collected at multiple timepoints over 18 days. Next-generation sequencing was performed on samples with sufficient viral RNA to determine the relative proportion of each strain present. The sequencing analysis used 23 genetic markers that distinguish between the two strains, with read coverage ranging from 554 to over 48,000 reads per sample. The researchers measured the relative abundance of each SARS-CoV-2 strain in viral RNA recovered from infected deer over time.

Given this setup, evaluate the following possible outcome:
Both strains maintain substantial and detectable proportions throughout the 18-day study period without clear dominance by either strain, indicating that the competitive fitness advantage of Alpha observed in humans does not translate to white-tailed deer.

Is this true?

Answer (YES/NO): NO